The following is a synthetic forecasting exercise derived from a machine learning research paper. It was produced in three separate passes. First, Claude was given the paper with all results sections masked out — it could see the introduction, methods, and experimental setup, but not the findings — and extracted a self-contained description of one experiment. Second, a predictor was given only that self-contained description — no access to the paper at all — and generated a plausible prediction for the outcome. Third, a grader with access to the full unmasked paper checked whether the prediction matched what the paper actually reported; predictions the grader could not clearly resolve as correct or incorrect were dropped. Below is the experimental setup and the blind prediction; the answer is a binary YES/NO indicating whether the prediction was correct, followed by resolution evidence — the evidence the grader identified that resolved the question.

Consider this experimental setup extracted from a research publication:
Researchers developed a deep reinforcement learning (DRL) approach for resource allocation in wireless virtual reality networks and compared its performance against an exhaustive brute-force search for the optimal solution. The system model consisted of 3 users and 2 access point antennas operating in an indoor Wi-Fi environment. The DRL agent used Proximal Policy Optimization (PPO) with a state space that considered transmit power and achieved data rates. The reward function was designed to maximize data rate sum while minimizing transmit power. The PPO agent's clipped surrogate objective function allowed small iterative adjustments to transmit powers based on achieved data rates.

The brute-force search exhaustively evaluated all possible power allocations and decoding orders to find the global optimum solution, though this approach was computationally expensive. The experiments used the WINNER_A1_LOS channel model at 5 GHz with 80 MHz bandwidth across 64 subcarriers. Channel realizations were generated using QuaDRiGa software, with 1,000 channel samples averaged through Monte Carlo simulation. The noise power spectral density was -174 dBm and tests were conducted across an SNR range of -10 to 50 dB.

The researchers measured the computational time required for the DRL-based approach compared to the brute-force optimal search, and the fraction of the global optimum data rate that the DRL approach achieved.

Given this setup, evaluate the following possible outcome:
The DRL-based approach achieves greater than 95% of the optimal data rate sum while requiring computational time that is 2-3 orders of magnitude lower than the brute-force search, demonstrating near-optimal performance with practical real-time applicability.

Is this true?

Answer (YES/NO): NO